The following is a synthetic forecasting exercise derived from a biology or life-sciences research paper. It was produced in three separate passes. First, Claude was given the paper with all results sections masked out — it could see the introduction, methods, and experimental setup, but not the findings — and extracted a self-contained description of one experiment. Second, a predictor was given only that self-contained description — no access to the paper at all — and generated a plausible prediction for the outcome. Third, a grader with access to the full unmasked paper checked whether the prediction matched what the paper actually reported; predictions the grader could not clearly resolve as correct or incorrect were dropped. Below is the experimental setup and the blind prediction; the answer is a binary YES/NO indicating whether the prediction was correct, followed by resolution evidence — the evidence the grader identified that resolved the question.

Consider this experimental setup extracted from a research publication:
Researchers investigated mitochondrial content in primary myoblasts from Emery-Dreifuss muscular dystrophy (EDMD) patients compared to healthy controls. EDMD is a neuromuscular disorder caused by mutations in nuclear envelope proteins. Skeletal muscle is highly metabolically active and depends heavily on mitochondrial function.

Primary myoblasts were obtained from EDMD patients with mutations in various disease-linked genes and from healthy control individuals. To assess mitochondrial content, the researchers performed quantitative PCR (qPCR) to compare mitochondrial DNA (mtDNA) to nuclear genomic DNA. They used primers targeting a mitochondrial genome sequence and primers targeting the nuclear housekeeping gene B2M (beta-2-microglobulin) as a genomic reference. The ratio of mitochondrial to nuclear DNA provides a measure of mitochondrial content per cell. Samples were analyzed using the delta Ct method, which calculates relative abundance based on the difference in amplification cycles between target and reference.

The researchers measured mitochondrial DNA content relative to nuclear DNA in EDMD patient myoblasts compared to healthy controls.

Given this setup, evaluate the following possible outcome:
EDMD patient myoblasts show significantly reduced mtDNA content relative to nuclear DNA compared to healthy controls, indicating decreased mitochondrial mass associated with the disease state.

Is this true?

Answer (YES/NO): YES